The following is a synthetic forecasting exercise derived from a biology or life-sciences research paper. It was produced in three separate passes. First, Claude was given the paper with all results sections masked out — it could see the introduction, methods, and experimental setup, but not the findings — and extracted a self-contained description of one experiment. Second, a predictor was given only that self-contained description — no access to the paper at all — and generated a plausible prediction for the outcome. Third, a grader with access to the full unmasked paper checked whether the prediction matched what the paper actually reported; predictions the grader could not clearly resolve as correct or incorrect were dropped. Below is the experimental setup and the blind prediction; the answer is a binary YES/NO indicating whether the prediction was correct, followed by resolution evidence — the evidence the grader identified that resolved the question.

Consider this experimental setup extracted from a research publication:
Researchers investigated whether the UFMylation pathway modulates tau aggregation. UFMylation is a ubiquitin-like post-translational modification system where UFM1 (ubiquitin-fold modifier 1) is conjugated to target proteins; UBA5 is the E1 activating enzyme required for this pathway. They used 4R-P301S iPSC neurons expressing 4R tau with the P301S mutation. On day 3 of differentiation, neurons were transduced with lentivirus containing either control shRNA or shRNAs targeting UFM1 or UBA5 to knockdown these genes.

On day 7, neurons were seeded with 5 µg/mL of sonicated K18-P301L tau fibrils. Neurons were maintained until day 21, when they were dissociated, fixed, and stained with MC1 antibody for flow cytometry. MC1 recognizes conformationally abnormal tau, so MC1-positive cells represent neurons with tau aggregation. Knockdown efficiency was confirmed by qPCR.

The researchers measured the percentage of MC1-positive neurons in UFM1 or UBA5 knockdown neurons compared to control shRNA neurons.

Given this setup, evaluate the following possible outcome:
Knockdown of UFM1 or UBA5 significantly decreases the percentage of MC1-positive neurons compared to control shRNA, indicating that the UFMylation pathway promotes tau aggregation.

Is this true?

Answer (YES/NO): YES